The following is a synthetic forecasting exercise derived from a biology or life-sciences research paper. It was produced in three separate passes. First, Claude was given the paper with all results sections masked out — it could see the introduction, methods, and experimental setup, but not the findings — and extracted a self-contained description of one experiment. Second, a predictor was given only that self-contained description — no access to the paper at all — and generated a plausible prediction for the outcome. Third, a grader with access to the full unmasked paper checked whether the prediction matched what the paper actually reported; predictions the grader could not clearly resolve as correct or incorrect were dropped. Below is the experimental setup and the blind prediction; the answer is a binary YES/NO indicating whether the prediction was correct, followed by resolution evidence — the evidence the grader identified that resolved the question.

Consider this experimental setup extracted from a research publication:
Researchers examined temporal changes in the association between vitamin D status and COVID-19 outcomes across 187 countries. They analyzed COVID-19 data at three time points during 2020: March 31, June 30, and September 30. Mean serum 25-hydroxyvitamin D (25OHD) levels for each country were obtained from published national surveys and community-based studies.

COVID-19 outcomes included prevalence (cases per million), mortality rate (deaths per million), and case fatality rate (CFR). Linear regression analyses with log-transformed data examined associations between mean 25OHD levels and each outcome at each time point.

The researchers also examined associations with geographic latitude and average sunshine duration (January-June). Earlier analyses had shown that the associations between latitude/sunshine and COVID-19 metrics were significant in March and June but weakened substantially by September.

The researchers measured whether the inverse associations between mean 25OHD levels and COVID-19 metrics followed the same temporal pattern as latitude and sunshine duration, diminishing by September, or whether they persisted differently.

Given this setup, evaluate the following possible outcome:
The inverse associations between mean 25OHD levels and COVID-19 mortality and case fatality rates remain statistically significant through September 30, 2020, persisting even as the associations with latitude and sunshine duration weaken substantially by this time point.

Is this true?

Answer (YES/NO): YES